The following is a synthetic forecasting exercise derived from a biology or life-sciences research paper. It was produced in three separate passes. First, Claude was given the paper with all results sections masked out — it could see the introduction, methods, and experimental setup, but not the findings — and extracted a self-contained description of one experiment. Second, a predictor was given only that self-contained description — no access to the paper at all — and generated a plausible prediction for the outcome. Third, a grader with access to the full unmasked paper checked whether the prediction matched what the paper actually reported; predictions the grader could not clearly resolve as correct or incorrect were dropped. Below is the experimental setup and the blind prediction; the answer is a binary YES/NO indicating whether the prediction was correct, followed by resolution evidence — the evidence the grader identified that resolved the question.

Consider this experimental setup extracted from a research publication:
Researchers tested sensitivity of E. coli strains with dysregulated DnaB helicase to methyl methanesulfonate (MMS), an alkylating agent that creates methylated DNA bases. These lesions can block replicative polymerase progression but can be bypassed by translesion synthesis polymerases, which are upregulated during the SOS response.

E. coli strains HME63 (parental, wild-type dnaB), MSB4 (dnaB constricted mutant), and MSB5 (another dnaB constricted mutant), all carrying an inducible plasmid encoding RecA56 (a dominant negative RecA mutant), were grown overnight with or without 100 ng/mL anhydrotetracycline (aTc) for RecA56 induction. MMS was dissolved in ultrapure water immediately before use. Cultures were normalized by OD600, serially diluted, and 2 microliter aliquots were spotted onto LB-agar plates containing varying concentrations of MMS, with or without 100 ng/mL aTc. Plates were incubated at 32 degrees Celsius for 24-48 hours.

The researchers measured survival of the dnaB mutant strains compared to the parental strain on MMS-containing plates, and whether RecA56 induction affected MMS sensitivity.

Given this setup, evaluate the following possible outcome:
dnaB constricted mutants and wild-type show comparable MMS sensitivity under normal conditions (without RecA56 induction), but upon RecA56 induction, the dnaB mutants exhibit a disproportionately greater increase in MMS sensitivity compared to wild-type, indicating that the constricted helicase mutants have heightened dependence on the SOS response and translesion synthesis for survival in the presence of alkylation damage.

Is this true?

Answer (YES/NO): NO